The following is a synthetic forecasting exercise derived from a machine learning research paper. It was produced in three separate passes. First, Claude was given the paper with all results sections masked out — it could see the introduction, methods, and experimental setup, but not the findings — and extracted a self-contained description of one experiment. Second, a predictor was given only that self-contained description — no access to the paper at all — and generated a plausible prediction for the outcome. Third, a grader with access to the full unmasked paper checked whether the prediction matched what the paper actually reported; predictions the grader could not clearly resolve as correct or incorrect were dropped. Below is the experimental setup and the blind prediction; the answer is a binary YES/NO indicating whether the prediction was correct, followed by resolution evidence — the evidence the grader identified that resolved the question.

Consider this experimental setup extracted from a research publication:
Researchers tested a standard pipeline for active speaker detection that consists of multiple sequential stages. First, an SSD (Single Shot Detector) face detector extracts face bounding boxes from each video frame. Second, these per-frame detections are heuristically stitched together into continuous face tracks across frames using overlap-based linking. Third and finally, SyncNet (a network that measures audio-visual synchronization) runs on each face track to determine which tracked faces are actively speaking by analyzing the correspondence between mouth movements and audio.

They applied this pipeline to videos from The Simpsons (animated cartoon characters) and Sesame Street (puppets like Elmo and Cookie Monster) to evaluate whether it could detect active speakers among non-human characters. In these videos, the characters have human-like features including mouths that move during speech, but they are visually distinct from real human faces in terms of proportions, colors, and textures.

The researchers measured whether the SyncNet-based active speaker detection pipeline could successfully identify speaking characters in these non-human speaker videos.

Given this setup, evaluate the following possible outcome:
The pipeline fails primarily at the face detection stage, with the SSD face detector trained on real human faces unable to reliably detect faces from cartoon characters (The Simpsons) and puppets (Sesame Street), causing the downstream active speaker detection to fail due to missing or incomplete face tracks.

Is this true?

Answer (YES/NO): YES